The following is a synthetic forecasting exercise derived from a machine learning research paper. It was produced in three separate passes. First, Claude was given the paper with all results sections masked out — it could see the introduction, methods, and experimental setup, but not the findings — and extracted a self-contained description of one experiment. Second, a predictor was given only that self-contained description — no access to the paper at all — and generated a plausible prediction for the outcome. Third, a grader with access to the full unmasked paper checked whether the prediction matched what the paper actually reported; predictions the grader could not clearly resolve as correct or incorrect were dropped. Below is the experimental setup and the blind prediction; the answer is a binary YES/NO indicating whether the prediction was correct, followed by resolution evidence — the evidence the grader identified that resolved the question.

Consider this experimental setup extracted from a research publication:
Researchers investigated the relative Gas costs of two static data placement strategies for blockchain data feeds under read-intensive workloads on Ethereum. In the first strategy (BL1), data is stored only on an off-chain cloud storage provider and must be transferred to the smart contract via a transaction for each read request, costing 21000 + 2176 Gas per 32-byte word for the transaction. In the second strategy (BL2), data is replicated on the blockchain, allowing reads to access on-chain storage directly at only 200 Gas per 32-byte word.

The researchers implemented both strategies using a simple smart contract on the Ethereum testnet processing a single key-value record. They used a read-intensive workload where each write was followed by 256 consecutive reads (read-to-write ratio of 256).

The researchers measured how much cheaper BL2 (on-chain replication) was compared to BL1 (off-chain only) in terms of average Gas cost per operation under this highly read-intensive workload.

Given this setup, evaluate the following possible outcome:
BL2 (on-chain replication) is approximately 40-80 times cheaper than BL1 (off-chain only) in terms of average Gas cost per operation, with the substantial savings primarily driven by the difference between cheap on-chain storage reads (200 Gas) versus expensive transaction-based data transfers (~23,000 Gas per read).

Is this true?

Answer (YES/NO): NO